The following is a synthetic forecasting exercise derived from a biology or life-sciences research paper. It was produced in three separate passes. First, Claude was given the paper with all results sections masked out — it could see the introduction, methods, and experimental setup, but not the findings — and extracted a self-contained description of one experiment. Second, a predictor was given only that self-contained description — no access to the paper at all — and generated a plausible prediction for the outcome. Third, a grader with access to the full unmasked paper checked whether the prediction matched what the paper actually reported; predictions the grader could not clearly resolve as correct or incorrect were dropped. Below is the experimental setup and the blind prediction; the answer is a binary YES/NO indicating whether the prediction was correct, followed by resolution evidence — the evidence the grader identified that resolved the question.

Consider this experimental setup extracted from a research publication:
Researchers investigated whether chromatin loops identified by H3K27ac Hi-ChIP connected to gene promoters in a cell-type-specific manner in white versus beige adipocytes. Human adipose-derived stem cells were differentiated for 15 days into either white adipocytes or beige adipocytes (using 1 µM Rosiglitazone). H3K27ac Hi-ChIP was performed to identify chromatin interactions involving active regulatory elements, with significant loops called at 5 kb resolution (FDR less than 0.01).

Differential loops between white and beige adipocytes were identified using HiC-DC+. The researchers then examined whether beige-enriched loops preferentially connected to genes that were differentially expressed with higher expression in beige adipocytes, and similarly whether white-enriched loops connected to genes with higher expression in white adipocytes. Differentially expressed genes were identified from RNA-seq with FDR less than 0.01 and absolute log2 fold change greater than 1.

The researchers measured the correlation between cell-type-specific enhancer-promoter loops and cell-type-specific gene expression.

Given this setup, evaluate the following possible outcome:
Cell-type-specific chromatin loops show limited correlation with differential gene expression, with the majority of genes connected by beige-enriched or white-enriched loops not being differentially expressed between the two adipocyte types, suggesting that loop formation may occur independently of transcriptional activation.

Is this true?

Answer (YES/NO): NO